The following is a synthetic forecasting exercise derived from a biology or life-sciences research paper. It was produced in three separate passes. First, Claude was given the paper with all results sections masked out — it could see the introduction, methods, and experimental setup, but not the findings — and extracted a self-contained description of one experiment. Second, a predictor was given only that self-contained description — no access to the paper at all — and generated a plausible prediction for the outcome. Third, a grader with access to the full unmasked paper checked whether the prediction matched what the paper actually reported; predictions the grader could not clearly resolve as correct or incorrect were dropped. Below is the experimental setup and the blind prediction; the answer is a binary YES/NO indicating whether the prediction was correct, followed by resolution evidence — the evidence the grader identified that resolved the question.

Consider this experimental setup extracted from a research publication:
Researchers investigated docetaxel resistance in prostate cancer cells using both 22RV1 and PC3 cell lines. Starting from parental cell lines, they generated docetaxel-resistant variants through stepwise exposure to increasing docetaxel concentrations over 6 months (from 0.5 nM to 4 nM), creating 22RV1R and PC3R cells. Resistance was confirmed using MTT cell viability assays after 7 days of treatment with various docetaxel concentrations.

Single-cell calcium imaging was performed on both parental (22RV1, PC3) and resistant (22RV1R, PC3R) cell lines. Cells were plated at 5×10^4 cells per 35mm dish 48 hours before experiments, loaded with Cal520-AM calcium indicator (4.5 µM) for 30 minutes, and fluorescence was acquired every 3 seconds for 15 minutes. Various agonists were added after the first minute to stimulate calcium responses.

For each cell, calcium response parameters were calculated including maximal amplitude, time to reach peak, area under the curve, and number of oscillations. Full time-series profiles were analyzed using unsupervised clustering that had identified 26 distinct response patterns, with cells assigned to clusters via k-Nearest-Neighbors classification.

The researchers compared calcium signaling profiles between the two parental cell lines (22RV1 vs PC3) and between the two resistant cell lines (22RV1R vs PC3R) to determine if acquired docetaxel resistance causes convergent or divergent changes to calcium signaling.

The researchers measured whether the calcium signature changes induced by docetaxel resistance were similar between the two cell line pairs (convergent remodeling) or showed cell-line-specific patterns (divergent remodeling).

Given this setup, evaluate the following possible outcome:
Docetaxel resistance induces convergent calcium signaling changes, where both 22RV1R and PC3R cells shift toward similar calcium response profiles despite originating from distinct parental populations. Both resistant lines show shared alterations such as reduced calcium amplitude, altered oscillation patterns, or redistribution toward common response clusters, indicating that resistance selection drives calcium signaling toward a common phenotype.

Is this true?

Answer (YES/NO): NO